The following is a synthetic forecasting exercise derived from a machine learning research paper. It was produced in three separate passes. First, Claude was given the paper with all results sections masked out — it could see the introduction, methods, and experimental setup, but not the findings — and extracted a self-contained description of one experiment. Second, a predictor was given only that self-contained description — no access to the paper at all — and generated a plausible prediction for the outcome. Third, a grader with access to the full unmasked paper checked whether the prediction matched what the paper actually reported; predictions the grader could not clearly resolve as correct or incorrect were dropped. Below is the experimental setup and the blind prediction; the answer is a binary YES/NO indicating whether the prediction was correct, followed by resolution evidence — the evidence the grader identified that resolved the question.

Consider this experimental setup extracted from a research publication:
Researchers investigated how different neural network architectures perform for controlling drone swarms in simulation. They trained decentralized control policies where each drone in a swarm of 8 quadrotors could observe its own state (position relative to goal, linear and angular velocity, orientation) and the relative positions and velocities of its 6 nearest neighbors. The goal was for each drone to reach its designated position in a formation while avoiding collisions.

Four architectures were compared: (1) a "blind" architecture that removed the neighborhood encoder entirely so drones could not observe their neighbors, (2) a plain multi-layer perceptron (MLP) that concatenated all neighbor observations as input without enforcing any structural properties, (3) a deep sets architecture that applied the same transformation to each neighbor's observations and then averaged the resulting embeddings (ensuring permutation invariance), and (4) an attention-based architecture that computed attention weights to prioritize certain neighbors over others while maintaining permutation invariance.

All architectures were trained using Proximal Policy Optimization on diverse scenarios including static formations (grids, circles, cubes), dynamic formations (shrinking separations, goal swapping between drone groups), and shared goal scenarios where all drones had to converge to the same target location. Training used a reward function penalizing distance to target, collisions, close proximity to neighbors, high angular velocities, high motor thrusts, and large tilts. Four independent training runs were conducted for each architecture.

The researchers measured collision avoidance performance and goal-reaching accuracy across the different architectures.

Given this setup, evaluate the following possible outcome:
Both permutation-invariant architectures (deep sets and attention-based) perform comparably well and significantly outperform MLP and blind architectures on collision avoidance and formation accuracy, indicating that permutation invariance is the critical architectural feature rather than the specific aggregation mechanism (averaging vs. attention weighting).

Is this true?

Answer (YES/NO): NO